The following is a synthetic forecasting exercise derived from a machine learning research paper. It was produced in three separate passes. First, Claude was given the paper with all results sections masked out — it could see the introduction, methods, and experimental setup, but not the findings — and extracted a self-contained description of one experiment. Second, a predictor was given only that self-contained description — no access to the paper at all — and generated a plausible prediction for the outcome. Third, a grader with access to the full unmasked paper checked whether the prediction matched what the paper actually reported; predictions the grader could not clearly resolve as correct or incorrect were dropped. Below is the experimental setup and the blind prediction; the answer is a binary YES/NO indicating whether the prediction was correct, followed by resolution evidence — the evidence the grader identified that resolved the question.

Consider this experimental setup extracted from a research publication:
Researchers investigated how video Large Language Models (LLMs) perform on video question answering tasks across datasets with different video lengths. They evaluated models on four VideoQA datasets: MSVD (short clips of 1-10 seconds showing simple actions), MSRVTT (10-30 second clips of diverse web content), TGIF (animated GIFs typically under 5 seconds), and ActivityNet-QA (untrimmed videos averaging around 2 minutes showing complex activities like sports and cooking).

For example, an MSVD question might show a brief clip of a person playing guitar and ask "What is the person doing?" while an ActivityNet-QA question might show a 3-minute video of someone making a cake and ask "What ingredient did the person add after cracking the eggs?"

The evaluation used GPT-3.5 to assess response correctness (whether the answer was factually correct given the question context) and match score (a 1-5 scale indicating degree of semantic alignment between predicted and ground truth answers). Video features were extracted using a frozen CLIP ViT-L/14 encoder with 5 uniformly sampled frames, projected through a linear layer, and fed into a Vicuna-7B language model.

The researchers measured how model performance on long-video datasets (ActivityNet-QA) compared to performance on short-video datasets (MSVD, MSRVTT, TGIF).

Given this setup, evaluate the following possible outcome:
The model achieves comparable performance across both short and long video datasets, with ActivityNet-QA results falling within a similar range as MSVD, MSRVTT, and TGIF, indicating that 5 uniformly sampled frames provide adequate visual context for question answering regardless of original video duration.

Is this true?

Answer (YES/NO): NO